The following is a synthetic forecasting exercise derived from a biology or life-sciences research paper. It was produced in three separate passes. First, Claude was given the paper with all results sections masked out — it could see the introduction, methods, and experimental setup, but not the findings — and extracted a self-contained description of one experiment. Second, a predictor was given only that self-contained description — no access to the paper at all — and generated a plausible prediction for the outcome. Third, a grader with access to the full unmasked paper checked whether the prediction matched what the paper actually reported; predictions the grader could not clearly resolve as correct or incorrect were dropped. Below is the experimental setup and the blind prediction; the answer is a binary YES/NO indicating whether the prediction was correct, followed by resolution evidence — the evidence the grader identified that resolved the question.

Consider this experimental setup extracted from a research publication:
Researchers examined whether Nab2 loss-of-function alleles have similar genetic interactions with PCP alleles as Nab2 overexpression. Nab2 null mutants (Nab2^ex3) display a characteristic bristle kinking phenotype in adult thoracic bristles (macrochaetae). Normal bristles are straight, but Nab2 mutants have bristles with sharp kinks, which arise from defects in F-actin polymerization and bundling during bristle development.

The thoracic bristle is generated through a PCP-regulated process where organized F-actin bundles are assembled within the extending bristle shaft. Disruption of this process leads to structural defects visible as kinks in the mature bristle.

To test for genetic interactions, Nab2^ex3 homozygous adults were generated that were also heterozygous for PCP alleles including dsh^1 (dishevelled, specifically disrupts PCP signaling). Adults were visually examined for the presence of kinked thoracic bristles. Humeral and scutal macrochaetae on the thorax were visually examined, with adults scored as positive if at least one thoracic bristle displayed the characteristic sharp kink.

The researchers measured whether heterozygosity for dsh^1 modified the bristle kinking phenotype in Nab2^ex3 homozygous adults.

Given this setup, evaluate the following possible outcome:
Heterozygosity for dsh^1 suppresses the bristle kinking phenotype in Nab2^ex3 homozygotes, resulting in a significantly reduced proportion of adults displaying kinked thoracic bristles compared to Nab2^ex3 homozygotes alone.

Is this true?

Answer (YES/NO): YES